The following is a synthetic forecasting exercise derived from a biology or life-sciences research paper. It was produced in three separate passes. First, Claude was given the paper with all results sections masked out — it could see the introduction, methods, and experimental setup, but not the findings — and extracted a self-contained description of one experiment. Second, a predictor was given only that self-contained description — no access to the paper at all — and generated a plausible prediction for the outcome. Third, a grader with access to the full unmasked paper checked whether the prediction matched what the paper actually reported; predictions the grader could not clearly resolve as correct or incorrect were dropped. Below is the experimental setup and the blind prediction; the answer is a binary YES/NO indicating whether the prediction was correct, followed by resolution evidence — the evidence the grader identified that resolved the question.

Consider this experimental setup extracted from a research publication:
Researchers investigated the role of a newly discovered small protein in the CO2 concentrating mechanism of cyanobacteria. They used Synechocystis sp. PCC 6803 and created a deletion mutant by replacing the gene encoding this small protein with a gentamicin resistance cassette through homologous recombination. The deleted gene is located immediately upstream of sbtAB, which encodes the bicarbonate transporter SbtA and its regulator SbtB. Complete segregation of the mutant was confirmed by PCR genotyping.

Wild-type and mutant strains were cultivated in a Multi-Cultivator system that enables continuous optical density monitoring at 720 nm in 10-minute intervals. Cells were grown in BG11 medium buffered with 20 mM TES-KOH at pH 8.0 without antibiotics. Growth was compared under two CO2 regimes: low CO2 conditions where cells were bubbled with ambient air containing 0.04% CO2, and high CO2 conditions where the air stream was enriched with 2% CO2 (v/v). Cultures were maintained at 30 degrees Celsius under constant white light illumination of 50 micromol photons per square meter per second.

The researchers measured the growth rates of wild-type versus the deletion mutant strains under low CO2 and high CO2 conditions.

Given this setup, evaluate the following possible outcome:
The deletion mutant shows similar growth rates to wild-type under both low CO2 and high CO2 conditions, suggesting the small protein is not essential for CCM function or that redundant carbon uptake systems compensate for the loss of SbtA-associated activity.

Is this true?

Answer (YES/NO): YES